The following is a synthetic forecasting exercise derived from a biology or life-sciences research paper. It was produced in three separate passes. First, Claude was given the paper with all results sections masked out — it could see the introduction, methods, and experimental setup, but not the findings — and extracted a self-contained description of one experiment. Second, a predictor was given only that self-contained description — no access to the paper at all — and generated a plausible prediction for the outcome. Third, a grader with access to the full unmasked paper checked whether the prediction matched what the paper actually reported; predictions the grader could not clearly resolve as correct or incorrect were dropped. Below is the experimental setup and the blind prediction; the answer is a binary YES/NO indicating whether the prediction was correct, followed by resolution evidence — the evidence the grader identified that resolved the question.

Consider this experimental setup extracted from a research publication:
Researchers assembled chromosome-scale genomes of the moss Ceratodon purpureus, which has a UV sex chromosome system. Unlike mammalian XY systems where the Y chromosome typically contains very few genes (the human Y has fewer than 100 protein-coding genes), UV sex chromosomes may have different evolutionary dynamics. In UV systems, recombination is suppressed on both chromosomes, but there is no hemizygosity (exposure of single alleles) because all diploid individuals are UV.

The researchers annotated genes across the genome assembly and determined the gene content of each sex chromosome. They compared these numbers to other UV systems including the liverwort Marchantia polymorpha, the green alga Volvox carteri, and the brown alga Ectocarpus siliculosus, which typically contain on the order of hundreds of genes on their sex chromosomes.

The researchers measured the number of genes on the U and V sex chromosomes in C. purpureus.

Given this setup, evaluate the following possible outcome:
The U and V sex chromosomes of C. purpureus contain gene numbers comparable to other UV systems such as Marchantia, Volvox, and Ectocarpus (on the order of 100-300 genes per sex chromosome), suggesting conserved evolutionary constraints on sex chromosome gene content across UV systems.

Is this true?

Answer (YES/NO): NO